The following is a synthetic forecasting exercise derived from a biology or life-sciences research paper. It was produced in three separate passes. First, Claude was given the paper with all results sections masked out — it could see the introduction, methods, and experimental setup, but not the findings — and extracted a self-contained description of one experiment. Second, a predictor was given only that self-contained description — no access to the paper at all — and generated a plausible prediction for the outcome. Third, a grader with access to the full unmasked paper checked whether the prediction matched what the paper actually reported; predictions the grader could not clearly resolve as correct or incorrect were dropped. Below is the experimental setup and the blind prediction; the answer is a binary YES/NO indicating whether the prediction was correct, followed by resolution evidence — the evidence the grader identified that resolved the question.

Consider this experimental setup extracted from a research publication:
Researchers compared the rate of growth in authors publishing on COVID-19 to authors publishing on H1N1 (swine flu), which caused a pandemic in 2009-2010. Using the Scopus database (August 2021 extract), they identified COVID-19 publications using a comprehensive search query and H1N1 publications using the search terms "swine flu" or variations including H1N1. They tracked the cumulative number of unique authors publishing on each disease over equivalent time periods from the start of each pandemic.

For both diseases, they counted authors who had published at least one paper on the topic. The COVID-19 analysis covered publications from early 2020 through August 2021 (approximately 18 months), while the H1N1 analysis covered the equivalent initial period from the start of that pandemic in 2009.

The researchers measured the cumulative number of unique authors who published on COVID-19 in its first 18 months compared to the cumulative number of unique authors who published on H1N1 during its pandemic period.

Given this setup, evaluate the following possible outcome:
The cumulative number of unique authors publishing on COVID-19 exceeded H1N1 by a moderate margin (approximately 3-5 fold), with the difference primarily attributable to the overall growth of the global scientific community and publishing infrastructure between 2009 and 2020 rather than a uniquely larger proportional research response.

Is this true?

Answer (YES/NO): NO